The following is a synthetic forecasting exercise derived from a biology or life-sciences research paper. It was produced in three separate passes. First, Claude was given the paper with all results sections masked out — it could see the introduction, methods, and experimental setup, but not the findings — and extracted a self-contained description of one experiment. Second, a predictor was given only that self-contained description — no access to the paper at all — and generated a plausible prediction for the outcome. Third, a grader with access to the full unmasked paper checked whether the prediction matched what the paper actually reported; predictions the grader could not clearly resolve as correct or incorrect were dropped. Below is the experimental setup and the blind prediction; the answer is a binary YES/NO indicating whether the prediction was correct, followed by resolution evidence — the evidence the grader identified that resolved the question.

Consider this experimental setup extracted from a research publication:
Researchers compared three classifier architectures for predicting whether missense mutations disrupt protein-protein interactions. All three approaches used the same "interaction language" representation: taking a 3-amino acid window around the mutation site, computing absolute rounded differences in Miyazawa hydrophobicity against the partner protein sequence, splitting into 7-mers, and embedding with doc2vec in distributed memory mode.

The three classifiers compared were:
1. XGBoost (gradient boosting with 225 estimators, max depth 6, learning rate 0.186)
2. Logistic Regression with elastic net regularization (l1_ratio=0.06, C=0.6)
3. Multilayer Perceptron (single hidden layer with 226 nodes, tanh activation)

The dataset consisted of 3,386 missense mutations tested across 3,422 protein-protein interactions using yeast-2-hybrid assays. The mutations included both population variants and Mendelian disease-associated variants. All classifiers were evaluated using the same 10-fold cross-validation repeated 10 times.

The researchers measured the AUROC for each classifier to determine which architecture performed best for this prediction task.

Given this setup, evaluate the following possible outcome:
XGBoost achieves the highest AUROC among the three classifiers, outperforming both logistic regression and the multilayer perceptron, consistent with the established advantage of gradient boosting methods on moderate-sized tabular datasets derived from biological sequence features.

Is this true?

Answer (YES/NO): YES